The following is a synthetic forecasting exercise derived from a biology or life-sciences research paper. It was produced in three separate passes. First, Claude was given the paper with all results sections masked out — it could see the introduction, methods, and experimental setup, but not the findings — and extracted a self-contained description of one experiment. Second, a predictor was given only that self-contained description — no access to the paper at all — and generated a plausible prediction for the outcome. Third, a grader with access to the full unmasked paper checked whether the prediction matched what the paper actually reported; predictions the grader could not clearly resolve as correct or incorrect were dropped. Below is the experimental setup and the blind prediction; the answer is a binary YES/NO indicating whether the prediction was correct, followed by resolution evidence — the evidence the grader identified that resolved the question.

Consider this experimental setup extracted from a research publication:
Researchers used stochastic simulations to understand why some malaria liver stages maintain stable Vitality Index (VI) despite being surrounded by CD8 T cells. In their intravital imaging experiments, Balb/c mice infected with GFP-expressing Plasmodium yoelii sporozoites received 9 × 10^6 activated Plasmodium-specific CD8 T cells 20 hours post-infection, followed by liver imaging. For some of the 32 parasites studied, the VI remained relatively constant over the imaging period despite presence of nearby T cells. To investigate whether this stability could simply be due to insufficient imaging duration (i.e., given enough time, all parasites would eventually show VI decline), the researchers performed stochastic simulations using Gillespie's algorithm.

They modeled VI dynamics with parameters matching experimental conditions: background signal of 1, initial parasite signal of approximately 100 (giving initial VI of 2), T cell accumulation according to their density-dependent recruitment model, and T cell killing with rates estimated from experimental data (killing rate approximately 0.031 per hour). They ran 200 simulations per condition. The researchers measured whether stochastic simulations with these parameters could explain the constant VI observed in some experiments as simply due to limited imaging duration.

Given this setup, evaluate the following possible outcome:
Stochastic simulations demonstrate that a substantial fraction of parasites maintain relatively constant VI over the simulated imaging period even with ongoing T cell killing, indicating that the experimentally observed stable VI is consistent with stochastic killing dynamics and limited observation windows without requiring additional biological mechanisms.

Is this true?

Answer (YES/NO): NO